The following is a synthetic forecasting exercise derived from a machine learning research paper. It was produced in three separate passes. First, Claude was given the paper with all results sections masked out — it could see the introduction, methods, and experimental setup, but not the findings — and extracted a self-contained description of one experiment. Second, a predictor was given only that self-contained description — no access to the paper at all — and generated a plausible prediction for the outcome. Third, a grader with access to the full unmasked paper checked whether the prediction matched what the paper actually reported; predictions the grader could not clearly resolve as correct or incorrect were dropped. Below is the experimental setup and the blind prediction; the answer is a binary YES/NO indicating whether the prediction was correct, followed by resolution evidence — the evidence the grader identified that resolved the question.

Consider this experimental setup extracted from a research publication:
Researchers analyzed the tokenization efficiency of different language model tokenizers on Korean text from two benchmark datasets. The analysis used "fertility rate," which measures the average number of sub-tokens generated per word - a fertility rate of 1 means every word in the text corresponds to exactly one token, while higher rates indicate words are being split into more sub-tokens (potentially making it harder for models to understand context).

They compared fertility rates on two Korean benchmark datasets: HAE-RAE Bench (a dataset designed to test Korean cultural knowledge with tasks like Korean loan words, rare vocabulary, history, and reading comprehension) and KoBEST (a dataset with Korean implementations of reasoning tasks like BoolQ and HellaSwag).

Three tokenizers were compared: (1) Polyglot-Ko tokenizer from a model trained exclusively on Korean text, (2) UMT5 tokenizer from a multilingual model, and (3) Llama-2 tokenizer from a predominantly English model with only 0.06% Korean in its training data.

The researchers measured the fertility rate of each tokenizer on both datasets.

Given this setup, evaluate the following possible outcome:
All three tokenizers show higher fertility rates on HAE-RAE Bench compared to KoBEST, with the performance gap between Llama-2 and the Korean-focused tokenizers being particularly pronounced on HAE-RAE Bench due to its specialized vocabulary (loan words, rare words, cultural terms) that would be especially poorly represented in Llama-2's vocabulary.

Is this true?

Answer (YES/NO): NO